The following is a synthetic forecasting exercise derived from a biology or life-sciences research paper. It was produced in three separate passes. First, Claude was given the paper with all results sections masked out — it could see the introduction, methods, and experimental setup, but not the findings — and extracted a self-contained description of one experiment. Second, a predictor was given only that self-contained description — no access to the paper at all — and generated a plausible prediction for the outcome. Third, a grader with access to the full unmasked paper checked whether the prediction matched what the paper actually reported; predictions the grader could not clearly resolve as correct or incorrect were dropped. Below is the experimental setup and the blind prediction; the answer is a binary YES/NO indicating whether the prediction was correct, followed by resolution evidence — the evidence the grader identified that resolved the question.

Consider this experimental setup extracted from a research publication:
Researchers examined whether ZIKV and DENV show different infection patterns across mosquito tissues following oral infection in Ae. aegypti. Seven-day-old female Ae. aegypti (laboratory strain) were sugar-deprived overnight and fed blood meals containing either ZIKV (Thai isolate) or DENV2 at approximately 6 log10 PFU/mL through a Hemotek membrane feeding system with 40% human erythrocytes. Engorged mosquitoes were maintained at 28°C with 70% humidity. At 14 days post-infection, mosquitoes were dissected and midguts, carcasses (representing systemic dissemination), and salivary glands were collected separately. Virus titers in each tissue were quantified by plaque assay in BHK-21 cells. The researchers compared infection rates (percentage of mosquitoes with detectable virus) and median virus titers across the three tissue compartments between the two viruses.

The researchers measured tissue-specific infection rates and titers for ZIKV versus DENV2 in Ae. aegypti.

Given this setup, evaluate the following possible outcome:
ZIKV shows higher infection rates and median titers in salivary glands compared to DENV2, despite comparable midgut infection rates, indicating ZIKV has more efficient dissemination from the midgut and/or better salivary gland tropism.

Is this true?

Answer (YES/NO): NO